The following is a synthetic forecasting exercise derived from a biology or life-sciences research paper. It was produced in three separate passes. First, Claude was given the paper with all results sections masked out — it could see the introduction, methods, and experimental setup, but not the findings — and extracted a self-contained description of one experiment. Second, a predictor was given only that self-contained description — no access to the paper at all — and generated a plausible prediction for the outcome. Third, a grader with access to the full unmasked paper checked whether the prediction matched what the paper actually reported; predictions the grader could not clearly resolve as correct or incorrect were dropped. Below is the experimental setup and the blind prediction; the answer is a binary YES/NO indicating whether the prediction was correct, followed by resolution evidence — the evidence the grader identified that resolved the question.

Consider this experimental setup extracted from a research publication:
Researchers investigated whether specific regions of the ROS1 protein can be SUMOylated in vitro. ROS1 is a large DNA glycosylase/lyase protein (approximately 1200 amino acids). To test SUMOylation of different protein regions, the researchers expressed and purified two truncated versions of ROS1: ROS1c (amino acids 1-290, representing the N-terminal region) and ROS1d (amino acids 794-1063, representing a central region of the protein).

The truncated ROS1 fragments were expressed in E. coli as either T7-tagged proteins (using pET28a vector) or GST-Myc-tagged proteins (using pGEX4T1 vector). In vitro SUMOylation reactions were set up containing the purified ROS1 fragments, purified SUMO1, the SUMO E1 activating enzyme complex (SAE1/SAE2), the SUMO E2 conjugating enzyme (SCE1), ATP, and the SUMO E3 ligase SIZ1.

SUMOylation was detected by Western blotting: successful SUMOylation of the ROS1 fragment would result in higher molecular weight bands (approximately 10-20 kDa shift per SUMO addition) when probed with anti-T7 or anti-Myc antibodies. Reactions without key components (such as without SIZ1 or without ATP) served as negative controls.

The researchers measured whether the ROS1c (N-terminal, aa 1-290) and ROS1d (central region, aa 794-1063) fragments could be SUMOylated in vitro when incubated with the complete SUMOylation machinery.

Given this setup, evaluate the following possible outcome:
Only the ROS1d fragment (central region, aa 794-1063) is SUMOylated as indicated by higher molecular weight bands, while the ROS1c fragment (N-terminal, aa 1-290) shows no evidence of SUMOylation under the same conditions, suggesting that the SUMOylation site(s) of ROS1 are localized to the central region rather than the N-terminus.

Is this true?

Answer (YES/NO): YES